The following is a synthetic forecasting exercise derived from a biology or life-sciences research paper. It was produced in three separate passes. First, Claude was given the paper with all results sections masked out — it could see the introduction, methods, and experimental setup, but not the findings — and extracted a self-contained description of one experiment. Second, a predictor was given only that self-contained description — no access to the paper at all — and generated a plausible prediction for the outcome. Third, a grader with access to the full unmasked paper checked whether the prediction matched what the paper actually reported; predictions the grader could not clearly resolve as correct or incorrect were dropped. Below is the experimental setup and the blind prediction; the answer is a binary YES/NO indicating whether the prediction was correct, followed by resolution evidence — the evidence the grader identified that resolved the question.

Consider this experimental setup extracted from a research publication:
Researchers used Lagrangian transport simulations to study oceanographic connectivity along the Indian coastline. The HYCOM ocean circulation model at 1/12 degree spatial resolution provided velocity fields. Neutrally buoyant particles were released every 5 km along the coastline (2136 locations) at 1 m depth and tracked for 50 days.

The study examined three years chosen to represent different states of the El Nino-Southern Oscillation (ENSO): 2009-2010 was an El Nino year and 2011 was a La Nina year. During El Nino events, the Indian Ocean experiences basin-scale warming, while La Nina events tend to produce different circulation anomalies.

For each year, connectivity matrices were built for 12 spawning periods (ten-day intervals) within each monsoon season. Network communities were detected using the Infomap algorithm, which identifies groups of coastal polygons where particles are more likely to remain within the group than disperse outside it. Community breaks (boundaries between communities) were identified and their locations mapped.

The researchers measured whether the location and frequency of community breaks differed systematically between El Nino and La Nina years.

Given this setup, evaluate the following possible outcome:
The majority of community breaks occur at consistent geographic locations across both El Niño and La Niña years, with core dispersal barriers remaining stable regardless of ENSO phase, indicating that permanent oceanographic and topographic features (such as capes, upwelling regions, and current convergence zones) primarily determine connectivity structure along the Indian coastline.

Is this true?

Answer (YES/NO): YES